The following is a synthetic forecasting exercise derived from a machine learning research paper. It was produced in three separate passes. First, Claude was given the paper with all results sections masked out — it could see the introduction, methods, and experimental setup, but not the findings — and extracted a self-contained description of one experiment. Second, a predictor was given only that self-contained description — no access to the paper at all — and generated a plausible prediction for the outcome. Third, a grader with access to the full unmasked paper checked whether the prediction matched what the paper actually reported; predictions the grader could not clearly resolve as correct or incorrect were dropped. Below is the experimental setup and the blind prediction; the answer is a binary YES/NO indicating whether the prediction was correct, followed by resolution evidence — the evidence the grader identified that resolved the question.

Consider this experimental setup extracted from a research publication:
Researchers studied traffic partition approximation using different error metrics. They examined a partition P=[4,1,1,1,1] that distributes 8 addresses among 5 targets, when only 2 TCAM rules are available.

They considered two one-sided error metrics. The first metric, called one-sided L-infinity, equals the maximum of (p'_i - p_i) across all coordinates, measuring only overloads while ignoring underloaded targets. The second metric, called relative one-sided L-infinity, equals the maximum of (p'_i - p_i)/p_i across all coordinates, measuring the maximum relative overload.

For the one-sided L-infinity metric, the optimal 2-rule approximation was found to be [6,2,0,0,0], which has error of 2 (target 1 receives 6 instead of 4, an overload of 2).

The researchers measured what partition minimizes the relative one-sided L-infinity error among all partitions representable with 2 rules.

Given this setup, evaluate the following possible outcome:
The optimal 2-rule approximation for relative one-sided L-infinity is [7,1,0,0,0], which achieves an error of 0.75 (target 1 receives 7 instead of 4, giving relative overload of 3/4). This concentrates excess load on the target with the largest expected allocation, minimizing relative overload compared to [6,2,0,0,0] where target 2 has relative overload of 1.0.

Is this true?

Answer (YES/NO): YES